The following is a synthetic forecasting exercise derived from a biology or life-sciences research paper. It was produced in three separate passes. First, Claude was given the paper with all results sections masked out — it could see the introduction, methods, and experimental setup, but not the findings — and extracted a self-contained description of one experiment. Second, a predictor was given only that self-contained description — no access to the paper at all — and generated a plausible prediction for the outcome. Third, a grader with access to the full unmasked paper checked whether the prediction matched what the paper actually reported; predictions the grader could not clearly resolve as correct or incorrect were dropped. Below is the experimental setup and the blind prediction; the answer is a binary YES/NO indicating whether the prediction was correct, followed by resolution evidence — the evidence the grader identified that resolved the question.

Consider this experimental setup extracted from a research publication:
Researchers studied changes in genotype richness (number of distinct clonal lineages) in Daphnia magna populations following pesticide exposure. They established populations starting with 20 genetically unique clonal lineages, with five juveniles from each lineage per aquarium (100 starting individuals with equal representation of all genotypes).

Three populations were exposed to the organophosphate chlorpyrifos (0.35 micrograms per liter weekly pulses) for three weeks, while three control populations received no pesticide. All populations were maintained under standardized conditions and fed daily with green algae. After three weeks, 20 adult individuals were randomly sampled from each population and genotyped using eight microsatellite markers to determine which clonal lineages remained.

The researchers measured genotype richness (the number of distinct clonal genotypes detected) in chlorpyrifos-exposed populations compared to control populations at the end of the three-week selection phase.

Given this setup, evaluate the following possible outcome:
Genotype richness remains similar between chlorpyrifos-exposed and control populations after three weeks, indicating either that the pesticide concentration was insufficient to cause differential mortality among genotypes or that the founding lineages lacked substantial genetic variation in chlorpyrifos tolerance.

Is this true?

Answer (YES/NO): NO